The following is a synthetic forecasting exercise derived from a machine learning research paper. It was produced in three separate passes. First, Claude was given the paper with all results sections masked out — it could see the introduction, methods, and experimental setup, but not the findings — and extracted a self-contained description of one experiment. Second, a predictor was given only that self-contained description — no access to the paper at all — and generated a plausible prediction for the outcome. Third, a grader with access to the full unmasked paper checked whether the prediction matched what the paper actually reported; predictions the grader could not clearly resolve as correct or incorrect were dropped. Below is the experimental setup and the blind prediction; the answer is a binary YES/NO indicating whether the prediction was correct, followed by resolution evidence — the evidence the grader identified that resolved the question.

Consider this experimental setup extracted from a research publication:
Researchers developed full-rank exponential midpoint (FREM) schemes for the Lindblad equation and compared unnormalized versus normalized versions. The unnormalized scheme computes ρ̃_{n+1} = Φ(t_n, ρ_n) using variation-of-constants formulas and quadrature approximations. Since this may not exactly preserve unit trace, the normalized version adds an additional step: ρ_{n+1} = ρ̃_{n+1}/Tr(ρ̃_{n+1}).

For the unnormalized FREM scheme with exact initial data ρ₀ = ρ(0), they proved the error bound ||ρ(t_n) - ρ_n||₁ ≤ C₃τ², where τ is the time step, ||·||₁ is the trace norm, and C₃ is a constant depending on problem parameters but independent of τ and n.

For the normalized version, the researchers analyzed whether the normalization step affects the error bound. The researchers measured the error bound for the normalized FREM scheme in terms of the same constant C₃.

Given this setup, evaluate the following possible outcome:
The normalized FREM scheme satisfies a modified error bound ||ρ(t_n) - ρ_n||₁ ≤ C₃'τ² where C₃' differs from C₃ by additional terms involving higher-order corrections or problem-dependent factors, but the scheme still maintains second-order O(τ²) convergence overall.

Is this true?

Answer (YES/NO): YES